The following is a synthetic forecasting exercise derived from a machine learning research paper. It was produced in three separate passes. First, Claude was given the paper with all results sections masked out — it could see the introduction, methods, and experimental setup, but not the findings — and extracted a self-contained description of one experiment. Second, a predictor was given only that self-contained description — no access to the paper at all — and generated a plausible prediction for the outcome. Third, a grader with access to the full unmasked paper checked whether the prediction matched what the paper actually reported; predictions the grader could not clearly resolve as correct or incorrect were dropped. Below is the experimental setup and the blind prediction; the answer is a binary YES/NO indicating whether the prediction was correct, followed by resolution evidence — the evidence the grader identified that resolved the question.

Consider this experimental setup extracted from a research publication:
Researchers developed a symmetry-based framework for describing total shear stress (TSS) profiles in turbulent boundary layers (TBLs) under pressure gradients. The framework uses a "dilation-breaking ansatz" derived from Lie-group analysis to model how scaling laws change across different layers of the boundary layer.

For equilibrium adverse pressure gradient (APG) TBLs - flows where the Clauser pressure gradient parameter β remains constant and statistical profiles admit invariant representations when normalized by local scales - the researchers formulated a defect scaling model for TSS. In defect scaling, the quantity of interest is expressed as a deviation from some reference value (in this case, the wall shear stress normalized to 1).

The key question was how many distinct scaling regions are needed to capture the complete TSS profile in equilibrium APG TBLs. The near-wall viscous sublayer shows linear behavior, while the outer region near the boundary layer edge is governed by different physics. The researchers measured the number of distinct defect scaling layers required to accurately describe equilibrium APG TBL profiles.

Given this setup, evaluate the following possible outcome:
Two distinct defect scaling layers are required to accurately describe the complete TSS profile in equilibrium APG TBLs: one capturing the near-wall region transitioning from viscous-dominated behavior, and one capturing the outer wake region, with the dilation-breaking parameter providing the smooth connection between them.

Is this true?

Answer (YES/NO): YES